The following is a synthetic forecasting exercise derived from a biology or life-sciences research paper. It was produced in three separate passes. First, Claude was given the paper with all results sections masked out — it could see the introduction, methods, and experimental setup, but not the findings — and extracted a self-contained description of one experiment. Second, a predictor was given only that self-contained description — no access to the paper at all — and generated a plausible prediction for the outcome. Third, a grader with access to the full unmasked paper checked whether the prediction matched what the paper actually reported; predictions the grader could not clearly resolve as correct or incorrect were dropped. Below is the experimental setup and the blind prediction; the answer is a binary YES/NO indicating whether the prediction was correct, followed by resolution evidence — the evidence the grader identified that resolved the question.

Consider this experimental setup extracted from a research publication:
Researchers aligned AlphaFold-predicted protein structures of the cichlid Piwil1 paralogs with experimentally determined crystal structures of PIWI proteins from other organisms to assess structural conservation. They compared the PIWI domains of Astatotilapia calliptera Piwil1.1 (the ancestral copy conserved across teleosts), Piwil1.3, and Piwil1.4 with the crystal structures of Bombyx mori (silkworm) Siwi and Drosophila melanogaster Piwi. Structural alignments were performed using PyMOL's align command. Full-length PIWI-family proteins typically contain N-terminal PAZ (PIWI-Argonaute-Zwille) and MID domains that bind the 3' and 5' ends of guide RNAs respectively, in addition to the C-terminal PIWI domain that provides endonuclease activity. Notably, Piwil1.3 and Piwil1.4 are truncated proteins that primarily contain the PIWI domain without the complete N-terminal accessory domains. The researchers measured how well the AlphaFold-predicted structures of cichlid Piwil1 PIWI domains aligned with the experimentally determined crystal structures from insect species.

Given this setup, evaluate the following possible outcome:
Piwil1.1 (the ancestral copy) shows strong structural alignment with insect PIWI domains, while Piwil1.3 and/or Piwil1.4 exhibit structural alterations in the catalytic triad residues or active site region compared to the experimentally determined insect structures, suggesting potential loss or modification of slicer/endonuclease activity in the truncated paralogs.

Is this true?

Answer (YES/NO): NO